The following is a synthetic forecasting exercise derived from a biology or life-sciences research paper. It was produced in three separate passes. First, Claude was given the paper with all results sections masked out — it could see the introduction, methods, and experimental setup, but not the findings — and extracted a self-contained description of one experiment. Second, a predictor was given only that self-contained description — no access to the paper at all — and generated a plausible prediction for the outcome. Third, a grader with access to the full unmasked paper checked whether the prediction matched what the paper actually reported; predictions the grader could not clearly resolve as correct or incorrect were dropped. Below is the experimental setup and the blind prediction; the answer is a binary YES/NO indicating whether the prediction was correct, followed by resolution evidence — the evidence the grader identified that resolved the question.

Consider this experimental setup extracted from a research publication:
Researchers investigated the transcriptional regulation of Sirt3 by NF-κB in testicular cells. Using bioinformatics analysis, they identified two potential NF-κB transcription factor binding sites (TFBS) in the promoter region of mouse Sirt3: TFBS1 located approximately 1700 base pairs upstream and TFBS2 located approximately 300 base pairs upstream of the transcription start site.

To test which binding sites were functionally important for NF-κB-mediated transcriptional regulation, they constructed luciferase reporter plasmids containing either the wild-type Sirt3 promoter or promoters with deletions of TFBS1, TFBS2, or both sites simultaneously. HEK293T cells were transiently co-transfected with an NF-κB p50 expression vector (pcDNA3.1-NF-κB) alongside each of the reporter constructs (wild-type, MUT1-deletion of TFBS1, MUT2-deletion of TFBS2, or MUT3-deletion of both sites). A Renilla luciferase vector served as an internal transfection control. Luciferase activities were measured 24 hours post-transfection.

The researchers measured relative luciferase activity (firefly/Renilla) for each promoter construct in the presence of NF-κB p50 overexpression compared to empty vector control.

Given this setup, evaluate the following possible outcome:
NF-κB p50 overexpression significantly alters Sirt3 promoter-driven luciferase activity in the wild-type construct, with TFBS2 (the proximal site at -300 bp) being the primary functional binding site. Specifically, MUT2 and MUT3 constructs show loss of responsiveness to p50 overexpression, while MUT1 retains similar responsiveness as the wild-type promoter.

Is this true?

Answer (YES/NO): NO